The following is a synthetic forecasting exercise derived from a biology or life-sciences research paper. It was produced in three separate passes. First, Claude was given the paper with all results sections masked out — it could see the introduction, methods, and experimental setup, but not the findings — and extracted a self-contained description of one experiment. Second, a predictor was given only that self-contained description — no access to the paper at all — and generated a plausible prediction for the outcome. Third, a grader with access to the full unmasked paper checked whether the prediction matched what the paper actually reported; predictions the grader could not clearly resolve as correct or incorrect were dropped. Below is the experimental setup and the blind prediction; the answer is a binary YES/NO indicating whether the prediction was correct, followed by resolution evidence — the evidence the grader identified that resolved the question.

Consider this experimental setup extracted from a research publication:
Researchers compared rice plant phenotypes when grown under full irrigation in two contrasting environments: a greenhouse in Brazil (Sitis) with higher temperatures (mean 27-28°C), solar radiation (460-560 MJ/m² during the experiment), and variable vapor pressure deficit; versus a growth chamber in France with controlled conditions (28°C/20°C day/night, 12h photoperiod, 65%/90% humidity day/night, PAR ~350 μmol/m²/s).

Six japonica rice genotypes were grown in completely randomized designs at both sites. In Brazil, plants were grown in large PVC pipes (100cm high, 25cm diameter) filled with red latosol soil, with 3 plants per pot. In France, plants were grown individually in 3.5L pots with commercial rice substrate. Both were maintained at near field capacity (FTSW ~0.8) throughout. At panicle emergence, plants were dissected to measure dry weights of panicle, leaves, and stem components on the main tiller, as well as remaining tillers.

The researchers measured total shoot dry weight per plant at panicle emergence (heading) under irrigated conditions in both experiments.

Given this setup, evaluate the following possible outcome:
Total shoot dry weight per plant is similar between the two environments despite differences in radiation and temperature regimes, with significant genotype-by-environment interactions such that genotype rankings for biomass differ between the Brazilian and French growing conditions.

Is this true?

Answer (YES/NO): YES